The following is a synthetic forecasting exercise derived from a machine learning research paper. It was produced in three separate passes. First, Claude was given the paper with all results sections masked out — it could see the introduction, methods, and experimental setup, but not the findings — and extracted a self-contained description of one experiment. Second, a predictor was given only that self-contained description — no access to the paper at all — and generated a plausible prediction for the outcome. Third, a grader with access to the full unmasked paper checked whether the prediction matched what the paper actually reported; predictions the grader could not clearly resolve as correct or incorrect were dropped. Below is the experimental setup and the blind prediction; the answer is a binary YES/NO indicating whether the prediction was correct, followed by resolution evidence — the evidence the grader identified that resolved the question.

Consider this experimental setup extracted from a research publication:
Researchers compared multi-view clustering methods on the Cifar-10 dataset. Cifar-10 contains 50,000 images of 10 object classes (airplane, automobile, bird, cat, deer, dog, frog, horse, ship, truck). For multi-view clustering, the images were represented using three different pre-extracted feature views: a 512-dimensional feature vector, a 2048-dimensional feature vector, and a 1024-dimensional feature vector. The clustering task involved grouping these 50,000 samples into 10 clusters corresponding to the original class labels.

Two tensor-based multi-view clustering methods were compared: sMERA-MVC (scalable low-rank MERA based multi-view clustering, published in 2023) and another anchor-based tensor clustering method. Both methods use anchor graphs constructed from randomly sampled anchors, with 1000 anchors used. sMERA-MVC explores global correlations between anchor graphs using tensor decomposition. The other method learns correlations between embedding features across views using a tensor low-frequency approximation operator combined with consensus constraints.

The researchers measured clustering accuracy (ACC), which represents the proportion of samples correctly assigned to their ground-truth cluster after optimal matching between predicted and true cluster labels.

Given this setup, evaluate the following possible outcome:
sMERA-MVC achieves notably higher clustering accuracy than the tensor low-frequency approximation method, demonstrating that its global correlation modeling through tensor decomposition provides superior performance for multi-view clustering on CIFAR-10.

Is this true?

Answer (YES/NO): NO